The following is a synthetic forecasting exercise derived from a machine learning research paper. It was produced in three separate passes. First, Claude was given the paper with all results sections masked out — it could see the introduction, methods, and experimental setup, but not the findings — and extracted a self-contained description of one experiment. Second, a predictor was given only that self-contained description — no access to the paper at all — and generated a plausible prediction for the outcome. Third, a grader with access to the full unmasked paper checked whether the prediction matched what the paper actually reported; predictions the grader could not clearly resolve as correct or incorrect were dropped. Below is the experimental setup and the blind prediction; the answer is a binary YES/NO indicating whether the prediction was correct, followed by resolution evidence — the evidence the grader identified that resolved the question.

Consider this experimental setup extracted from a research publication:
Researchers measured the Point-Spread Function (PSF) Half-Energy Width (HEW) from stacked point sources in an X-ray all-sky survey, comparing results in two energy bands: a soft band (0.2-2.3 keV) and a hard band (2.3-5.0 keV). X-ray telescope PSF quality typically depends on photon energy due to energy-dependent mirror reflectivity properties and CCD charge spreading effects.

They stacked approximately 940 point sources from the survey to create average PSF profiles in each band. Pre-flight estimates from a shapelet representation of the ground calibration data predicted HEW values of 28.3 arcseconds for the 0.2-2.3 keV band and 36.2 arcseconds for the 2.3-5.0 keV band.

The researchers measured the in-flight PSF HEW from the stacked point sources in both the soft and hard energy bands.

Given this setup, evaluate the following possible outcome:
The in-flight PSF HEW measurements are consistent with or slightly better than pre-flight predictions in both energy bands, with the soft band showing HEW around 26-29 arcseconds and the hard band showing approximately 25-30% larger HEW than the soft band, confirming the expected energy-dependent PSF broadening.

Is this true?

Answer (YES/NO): NO